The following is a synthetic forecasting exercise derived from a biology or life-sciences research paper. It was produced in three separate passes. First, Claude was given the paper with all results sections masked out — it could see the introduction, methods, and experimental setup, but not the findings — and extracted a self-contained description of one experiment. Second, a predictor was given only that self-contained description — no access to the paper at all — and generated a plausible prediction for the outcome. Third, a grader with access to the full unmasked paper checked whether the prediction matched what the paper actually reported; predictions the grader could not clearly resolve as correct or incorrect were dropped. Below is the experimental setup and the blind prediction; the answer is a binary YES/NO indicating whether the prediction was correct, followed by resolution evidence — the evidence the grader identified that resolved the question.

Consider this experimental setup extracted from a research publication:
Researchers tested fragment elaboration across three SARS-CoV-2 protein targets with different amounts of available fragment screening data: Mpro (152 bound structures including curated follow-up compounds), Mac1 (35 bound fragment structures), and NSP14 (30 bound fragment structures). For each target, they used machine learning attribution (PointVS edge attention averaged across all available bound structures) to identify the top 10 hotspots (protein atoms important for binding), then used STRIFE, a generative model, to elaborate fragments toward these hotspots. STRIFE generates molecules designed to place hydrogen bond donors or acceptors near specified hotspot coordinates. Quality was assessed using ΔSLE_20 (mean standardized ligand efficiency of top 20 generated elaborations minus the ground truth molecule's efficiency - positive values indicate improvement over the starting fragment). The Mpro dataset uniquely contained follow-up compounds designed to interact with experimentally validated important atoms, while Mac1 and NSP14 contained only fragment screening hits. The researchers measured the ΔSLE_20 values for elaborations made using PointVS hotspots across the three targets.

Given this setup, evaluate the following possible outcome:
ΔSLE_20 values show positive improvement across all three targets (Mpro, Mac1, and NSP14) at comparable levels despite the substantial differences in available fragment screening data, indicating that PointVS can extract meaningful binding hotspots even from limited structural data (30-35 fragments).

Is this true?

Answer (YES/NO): NO